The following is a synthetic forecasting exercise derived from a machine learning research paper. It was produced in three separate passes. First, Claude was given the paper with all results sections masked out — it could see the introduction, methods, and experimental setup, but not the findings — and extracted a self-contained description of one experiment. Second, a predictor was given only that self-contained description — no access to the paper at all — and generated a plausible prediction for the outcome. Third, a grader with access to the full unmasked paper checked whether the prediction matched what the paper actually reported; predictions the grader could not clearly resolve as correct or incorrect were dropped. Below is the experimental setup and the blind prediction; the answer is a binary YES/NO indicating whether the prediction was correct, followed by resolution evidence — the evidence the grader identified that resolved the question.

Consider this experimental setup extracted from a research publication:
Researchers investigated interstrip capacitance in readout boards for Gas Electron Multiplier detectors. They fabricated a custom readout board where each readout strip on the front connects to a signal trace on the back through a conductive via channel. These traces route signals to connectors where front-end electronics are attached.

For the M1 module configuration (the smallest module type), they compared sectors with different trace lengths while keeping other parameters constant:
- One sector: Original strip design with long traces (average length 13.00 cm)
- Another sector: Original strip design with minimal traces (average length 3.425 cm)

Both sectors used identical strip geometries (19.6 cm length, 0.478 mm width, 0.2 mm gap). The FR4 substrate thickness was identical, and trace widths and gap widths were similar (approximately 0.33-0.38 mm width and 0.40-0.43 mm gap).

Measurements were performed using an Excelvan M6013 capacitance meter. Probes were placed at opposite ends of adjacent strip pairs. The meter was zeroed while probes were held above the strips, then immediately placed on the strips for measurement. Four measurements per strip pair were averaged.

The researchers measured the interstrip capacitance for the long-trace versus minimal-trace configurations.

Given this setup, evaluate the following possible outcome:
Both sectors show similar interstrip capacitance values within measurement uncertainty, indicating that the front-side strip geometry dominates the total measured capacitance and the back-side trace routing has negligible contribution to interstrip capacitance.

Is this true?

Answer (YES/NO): NO